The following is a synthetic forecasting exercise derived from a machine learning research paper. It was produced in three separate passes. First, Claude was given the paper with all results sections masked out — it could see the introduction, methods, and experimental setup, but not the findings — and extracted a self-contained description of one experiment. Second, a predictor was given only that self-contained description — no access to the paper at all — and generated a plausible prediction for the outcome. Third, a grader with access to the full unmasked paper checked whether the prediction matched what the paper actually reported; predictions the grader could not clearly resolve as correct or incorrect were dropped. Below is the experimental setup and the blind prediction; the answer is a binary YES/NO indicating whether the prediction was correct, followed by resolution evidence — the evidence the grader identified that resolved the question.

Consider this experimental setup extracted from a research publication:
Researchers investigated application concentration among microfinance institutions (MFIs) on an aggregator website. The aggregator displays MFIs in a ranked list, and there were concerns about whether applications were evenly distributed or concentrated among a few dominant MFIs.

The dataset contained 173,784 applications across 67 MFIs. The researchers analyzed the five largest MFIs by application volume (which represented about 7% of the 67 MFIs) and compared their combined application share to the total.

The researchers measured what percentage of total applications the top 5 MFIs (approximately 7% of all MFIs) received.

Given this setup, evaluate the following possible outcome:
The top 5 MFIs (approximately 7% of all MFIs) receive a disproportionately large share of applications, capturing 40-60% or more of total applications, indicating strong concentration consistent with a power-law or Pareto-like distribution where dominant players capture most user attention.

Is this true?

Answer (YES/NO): NO